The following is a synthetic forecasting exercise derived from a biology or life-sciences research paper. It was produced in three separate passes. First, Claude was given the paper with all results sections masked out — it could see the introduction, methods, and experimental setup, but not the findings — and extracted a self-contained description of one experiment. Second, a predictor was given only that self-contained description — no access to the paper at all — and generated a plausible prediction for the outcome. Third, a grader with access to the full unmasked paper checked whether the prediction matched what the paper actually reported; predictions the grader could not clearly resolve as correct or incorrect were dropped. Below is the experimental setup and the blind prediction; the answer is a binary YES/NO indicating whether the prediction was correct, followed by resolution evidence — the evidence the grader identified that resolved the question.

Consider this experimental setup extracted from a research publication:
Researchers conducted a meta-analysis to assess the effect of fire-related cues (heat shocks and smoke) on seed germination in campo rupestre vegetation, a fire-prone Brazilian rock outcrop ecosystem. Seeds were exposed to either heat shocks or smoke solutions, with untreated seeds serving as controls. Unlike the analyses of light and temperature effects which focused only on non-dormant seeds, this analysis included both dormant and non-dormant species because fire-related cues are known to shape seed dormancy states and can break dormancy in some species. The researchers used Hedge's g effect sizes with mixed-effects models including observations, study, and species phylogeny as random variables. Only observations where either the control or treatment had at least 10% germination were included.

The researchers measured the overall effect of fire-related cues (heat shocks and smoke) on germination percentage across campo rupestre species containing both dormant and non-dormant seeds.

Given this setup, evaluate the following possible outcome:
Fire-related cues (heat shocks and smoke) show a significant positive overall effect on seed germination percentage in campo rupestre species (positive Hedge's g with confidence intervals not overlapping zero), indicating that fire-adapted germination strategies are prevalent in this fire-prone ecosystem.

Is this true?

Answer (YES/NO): NO